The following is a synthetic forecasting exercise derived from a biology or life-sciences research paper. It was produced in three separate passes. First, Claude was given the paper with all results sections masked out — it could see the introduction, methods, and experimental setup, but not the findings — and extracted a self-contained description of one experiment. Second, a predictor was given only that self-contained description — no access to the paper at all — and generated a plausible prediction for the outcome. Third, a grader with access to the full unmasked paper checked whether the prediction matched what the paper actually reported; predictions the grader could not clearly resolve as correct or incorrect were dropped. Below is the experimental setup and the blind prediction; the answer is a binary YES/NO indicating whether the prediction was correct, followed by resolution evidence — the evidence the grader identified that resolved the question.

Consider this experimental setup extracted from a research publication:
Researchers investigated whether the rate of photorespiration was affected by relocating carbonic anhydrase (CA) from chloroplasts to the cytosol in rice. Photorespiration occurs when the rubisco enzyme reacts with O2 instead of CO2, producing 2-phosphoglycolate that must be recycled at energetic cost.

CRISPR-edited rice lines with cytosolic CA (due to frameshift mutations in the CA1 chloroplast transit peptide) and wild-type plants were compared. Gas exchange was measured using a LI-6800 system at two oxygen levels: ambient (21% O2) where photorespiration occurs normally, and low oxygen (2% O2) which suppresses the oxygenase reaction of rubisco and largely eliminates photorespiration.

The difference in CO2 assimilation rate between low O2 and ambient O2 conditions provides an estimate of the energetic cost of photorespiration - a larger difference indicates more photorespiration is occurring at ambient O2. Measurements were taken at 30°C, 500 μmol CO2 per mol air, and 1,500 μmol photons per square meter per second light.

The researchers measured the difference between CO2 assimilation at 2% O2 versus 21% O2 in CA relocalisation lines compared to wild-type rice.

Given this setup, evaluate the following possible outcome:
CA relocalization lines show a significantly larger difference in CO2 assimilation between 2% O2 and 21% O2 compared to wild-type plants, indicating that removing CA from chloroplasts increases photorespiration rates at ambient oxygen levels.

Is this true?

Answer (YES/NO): NO